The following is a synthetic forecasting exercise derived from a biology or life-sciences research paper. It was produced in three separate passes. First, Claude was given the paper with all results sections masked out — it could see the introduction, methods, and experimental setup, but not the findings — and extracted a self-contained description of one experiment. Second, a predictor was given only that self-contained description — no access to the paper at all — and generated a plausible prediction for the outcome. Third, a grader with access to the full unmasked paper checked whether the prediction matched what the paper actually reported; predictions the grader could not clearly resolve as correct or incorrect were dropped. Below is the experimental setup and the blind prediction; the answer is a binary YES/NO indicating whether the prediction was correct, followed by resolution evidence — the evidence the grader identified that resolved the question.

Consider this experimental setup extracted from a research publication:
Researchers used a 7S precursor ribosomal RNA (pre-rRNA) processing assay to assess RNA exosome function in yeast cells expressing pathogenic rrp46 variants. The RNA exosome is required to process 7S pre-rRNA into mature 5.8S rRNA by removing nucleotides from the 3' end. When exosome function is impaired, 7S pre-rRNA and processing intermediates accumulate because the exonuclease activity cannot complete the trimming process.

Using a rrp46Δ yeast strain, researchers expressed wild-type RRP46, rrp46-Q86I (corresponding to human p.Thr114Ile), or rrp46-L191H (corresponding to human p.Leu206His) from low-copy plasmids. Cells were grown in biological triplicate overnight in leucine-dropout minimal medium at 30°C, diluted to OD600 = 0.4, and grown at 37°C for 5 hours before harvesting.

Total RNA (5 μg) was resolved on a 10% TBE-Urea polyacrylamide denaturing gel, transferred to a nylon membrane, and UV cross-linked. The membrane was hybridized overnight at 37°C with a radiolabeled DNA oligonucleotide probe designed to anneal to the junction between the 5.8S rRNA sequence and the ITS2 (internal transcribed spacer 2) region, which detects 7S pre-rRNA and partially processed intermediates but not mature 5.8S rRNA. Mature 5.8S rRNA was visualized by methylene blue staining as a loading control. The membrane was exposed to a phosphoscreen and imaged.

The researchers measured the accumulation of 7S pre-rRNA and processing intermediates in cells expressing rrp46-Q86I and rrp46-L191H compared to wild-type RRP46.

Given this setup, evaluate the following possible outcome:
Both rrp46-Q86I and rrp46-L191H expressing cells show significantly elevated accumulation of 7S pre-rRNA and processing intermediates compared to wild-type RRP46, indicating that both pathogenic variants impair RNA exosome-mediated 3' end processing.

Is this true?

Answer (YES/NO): NO